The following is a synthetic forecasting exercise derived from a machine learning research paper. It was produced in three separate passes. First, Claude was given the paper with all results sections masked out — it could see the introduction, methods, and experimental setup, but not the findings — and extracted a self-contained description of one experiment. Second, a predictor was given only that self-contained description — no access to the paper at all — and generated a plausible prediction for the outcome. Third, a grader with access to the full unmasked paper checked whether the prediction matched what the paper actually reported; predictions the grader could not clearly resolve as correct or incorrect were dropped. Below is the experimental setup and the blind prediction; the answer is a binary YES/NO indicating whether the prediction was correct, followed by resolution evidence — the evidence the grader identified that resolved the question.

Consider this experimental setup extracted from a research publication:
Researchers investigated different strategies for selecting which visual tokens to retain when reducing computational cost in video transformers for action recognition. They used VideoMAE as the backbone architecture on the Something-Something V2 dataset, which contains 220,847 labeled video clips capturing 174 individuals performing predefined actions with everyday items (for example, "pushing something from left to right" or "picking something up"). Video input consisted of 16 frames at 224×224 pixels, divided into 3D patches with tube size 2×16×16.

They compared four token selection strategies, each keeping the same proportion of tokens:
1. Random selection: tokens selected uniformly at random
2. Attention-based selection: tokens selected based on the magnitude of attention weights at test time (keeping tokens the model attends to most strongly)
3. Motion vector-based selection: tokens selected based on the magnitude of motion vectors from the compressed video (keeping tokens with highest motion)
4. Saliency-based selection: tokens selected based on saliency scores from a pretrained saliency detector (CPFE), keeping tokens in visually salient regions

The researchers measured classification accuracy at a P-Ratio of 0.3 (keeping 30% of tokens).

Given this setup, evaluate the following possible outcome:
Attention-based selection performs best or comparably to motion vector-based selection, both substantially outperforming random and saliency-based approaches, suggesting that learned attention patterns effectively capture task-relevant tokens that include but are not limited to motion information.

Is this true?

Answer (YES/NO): NO